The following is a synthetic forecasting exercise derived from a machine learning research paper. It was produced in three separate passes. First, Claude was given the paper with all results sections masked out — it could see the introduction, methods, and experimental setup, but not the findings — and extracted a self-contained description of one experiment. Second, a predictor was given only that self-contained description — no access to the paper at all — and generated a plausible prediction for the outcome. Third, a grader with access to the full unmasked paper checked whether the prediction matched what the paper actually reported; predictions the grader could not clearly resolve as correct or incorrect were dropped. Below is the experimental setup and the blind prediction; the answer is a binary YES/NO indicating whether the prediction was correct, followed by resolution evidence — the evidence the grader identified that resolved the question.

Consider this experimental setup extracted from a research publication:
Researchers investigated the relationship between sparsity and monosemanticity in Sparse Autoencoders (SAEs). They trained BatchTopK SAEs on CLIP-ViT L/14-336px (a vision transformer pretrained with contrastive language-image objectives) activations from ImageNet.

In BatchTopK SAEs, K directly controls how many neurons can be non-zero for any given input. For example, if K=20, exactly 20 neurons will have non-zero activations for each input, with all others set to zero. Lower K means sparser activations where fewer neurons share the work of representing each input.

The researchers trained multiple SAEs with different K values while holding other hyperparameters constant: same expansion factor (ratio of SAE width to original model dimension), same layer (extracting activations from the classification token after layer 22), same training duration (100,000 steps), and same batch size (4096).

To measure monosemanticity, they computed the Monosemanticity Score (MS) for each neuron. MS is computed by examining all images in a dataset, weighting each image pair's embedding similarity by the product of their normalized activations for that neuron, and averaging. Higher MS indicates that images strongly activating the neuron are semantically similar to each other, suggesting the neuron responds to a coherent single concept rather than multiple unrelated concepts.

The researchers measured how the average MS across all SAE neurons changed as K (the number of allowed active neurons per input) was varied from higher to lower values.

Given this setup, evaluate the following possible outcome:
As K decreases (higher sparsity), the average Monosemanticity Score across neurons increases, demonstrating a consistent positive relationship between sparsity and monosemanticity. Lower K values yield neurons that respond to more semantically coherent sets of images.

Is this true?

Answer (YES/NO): YES